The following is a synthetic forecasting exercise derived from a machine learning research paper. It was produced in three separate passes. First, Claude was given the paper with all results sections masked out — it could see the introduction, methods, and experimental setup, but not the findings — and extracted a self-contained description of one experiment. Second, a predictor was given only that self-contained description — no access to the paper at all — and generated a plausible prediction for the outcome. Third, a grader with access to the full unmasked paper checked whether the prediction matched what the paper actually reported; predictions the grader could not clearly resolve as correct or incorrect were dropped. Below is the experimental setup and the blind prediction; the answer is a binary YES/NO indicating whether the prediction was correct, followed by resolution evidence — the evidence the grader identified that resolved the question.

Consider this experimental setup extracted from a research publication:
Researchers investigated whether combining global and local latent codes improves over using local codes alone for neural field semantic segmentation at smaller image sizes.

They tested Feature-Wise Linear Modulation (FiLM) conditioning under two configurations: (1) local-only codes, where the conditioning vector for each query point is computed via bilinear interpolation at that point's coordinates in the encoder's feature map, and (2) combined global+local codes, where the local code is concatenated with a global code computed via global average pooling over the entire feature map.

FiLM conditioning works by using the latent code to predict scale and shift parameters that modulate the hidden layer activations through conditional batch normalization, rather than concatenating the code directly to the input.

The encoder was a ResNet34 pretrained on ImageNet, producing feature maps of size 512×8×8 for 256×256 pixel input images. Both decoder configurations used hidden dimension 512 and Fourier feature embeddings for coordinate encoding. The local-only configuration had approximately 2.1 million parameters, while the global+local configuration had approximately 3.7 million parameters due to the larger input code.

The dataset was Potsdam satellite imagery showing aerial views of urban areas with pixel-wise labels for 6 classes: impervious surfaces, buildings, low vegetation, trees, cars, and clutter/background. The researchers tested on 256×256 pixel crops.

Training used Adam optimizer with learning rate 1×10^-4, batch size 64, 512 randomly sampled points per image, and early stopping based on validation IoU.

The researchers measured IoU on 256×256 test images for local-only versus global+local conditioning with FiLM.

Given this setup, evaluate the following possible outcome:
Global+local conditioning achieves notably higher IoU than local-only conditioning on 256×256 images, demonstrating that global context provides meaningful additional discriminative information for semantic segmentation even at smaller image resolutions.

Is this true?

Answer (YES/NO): NO